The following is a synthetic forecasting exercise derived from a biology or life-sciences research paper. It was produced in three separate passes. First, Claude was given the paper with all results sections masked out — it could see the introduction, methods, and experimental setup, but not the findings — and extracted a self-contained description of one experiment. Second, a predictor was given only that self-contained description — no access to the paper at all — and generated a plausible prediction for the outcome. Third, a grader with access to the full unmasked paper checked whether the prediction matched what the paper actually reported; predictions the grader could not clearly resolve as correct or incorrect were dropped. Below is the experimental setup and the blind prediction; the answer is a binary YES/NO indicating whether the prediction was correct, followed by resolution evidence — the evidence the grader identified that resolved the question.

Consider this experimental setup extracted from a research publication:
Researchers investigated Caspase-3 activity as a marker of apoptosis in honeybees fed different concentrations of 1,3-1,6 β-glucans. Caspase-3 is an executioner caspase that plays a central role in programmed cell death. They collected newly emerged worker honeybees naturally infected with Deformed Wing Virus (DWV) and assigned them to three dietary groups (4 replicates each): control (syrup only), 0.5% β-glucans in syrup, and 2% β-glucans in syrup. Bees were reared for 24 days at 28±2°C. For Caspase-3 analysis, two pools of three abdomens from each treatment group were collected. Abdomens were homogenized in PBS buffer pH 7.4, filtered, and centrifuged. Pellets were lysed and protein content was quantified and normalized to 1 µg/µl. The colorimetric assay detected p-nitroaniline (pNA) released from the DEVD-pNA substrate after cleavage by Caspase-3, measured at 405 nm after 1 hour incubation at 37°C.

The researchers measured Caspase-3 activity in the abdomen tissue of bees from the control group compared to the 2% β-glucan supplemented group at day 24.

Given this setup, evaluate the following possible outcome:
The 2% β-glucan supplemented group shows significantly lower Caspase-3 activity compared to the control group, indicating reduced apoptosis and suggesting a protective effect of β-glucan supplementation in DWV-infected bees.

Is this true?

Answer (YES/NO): NO